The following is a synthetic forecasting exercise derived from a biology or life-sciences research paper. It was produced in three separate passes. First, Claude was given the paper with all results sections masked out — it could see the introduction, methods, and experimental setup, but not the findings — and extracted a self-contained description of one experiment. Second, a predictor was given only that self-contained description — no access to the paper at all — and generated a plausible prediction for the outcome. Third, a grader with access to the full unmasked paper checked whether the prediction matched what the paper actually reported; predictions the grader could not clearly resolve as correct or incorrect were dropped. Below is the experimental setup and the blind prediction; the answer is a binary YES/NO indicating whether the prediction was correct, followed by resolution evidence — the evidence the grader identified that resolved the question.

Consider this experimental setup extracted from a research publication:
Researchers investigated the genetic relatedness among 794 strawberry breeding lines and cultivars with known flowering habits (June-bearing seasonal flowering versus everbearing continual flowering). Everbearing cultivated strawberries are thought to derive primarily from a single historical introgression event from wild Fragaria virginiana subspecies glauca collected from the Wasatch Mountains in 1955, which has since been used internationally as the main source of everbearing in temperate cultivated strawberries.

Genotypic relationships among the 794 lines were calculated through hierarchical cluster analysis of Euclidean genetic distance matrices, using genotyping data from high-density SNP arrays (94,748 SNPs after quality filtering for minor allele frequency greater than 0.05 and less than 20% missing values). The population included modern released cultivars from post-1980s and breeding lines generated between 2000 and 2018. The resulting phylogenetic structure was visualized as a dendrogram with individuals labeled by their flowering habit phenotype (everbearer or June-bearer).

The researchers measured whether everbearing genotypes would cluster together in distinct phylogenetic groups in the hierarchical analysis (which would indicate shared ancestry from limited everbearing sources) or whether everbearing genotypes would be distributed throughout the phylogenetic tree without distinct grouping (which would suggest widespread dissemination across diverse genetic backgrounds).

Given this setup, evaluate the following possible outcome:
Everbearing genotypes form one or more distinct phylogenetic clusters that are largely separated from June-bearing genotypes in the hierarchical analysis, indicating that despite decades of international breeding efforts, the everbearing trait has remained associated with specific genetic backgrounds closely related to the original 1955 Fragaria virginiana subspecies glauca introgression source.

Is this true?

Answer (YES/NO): YES